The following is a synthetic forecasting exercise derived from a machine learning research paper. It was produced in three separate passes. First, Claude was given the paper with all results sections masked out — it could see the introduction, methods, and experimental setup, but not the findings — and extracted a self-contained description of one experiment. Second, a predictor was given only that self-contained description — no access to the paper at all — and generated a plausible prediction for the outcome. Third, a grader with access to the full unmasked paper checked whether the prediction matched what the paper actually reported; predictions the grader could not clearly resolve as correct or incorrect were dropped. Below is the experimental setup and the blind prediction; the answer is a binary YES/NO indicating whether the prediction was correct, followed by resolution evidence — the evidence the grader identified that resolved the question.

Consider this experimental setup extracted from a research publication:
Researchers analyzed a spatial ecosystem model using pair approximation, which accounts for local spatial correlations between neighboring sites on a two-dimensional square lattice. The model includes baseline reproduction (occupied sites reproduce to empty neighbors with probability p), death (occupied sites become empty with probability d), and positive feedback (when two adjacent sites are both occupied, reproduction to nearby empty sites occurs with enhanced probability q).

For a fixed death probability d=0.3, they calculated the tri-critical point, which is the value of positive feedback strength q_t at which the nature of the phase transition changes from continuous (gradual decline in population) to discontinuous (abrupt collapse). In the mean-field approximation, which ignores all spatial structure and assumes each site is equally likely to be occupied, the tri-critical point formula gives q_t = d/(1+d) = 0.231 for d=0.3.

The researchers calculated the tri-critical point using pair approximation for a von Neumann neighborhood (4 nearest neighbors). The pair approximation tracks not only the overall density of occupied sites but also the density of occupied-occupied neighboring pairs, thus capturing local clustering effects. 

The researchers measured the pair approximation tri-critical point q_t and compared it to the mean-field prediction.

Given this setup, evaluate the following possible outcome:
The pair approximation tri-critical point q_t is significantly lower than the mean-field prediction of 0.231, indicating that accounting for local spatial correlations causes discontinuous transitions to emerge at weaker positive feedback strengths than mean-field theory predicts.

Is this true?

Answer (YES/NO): NO